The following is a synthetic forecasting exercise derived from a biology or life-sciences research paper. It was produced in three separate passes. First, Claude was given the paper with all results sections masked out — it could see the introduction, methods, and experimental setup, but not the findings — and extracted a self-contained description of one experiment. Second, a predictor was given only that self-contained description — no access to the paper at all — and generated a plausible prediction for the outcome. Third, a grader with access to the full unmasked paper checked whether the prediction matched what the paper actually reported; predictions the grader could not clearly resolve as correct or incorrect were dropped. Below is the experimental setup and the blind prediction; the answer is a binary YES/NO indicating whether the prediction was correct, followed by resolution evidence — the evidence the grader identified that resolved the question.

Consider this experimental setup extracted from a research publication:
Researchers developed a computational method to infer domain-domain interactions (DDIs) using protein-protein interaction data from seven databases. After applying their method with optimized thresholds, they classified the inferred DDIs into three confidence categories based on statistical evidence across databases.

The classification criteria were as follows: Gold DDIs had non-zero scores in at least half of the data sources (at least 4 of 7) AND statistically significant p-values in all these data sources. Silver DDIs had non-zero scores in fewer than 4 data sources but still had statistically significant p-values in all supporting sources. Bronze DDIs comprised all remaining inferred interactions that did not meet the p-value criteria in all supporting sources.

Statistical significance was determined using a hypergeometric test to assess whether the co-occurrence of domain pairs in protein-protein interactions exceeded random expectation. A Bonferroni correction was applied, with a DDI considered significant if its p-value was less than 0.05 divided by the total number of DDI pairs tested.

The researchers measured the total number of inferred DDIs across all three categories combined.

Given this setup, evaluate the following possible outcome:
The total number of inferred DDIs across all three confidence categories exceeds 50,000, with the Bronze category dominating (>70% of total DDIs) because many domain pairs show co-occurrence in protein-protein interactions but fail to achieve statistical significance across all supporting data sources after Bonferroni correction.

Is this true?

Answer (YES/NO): NO